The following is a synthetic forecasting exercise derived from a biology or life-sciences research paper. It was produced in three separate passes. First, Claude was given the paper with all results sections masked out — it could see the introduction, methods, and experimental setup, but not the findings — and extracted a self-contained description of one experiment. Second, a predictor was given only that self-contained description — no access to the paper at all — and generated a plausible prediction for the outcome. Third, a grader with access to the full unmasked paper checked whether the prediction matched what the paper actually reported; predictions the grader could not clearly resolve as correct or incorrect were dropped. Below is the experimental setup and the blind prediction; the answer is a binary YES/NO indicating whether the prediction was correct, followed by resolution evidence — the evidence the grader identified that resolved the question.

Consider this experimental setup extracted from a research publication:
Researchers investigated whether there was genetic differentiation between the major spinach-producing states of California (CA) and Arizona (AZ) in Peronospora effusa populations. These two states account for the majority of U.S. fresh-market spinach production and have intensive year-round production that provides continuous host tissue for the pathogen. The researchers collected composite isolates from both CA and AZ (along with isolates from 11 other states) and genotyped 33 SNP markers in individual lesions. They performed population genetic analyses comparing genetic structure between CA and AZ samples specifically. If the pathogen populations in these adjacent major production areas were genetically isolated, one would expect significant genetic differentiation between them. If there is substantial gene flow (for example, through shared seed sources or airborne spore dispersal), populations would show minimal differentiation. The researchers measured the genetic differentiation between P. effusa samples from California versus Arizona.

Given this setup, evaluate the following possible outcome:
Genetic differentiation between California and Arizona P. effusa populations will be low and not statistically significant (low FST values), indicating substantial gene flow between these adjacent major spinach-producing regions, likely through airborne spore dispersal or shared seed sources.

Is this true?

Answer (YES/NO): YES